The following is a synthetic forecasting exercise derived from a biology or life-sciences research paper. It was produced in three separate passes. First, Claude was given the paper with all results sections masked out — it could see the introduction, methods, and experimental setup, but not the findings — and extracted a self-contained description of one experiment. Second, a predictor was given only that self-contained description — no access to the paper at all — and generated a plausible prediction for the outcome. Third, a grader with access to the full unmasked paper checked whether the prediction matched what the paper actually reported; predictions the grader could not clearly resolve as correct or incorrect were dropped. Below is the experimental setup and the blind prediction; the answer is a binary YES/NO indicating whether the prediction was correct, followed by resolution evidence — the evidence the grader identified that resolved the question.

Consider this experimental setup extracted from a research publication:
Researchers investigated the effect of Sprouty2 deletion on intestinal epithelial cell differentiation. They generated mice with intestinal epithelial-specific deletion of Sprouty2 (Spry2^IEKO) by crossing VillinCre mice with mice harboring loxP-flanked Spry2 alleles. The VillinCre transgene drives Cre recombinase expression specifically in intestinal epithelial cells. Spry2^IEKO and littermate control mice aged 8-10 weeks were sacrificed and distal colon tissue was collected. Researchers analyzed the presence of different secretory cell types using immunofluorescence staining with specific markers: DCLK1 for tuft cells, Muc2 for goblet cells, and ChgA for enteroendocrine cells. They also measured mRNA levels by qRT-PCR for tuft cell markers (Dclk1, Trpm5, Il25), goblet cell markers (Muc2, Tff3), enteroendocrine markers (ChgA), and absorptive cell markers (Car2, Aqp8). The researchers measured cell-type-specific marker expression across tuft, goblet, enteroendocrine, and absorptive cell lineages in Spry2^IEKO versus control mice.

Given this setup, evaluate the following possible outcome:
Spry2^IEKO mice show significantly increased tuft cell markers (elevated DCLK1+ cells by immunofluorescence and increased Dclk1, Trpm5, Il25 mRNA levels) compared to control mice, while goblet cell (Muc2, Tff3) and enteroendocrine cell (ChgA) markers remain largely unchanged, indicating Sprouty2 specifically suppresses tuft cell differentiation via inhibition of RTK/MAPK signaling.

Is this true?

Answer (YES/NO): NO